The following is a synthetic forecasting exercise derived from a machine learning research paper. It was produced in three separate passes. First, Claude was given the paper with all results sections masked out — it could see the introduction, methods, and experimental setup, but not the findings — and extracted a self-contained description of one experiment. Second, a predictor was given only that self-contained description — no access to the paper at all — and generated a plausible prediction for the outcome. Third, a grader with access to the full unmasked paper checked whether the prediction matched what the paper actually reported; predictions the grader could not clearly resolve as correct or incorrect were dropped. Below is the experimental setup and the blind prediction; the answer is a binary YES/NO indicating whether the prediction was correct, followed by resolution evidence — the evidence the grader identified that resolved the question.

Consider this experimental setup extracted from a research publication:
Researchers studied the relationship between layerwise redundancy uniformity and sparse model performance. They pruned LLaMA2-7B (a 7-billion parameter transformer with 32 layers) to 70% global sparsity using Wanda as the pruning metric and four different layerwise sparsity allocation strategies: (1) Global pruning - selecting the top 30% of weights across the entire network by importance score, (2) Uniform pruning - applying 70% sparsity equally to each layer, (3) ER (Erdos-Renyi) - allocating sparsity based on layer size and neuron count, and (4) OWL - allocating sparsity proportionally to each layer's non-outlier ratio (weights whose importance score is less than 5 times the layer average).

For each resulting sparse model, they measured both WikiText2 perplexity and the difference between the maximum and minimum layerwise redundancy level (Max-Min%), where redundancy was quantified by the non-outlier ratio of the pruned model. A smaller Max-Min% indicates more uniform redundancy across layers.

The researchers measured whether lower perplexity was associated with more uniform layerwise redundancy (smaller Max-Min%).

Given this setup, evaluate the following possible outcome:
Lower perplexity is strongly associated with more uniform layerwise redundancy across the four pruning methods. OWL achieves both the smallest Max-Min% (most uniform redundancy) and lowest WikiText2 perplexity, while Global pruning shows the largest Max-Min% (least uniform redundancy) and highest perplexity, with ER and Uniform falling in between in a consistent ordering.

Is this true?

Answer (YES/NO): YES